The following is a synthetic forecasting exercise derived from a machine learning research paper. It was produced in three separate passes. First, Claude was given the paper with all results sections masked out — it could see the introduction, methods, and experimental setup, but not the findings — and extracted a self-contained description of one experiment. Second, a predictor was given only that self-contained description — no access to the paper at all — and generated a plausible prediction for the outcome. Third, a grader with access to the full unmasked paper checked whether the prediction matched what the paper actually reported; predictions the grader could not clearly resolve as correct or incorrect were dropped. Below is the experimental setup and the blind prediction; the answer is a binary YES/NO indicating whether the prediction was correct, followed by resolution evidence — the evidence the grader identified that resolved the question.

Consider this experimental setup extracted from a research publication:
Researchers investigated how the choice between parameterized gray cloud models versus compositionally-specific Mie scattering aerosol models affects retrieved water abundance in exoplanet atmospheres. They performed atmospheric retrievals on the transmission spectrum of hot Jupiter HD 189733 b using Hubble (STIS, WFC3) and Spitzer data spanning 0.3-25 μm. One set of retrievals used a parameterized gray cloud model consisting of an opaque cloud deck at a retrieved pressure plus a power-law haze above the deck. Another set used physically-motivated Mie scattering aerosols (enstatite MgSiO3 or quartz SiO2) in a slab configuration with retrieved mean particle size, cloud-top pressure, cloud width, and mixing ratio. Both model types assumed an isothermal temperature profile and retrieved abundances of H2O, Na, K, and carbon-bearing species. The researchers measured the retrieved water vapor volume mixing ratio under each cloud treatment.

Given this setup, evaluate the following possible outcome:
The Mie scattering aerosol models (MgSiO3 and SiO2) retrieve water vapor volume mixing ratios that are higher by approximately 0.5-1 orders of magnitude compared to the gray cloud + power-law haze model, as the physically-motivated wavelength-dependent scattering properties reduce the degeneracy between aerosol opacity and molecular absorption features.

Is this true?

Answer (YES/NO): NO